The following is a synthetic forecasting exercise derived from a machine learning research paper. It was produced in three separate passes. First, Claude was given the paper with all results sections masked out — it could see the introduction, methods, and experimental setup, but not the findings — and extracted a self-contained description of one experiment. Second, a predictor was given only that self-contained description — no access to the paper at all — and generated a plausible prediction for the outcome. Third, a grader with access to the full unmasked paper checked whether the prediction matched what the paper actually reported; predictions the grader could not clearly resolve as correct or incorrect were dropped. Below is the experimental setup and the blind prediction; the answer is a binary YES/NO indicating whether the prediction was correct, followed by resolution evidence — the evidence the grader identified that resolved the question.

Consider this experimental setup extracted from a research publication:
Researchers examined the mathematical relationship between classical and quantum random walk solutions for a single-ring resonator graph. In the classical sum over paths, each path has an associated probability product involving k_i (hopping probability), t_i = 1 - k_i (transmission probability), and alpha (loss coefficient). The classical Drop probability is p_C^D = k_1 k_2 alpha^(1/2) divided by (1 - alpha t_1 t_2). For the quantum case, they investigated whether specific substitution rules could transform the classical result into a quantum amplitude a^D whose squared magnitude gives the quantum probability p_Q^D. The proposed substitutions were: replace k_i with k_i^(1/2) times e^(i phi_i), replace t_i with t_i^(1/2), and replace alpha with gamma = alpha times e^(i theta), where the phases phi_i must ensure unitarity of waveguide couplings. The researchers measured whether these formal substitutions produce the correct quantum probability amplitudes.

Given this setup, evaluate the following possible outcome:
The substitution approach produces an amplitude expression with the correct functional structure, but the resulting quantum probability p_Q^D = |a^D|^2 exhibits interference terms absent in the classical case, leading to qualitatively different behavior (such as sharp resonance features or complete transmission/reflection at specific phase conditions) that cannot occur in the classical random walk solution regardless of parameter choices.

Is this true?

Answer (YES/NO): YES